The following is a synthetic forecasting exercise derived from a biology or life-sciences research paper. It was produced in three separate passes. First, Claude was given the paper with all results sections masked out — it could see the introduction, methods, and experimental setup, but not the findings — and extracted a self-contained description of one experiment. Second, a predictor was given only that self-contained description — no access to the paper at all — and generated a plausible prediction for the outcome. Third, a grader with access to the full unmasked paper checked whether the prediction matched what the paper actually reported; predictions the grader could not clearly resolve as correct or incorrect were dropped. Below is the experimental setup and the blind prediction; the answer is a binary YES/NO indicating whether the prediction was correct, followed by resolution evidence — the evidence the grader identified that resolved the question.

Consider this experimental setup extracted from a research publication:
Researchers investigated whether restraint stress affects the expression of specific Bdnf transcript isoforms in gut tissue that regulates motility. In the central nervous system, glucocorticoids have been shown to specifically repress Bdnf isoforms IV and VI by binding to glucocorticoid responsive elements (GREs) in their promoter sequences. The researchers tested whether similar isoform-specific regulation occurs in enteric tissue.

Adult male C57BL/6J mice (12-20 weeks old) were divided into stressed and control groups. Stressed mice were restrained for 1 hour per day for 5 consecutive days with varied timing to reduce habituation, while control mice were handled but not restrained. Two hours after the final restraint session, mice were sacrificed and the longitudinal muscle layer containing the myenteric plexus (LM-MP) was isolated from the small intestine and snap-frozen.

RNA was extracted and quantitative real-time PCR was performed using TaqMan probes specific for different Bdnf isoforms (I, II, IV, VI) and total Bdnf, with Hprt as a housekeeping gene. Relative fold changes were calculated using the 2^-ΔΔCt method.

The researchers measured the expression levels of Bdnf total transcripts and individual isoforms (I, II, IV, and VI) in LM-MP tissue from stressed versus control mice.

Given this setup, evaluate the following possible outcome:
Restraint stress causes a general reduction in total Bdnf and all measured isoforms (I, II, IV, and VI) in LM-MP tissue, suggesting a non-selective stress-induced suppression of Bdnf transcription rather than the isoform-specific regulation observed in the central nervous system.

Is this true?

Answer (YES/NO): NO